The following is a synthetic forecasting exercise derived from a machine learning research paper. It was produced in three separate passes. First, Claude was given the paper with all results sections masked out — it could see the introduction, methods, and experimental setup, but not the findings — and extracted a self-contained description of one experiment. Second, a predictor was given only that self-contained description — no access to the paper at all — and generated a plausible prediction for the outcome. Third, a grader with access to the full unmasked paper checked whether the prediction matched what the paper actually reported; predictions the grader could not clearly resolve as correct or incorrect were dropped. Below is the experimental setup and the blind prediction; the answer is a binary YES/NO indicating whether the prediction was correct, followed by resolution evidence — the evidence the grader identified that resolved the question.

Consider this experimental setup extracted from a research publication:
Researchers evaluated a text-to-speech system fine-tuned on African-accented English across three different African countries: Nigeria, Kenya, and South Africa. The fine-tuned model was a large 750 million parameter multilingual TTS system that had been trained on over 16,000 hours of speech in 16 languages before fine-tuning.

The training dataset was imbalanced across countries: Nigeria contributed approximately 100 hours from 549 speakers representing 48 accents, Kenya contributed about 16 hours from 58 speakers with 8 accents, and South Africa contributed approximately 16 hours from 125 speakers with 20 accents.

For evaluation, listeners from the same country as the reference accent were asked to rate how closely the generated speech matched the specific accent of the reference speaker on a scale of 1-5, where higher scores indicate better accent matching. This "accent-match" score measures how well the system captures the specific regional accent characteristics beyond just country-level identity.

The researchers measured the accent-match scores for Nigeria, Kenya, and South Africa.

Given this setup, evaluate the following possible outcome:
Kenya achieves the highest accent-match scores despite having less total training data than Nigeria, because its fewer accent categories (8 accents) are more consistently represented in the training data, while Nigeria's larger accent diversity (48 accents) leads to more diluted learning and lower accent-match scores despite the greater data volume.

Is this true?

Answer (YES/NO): YES